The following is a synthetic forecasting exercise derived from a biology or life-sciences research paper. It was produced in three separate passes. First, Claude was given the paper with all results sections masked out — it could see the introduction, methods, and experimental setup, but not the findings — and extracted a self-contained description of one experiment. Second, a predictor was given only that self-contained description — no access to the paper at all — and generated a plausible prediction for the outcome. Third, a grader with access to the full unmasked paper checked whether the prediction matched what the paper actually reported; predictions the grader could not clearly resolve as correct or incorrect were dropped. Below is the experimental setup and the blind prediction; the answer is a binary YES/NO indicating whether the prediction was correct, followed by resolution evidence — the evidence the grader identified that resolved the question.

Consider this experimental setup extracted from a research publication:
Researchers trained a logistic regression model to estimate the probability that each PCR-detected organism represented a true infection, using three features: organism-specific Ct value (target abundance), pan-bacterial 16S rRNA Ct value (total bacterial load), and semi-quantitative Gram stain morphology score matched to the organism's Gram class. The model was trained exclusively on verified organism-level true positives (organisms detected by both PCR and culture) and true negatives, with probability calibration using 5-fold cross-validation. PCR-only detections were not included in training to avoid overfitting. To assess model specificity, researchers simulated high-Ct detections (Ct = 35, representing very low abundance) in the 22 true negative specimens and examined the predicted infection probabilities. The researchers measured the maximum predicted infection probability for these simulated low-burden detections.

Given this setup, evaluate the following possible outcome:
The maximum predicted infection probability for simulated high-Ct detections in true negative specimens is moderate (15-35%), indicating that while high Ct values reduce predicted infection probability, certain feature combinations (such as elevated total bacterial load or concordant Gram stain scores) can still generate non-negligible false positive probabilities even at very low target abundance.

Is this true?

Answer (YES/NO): NO